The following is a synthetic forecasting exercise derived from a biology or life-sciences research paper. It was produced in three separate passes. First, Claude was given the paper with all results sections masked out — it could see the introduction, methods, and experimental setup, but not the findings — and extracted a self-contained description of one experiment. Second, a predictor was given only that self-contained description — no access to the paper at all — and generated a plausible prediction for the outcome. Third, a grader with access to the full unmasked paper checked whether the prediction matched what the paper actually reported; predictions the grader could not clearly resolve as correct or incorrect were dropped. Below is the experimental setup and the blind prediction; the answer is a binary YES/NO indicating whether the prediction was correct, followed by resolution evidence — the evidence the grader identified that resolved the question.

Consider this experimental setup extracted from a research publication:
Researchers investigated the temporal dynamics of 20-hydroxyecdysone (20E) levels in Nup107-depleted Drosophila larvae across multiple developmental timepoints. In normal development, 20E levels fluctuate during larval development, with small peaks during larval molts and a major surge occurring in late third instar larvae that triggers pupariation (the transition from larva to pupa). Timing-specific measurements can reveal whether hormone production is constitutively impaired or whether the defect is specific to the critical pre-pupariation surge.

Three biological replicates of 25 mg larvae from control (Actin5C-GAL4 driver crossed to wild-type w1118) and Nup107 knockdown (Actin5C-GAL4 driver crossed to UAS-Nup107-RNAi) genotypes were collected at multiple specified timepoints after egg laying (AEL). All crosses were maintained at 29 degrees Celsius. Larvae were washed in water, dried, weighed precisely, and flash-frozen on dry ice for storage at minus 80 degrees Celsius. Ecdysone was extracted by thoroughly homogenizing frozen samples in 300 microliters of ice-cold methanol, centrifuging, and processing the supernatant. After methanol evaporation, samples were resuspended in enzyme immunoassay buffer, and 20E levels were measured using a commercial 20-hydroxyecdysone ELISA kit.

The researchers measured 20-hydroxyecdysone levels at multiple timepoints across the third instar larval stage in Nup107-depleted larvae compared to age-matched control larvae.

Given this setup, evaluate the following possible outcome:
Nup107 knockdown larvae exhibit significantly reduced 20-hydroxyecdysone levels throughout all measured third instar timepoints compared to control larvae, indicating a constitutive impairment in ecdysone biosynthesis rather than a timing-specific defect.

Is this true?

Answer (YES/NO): NO